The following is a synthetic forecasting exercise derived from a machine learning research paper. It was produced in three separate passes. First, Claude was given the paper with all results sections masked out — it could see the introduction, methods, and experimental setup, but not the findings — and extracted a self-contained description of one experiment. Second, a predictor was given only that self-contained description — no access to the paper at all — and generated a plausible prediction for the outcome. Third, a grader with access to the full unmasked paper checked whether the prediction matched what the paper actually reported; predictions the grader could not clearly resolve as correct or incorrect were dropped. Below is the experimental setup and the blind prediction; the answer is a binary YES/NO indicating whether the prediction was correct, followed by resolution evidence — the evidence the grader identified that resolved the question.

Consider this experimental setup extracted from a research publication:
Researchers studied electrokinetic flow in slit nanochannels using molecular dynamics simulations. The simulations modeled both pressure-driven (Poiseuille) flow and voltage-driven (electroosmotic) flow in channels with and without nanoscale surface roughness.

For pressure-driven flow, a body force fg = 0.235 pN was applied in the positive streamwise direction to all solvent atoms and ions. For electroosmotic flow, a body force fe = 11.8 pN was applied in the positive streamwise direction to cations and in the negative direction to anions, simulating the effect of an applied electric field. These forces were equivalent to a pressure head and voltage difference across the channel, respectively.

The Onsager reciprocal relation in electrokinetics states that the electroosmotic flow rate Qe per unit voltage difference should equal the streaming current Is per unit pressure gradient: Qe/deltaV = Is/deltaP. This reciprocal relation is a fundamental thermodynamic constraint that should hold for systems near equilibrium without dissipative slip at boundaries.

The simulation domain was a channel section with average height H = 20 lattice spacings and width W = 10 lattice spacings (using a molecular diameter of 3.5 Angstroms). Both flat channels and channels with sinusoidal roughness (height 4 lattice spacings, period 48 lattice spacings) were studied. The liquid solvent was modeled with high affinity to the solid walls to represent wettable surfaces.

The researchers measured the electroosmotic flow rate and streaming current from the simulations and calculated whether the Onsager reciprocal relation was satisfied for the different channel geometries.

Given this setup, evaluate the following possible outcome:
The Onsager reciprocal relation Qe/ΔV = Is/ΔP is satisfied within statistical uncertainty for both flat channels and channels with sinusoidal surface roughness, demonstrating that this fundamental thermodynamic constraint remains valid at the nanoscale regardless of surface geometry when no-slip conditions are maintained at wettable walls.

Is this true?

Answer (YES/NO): YES